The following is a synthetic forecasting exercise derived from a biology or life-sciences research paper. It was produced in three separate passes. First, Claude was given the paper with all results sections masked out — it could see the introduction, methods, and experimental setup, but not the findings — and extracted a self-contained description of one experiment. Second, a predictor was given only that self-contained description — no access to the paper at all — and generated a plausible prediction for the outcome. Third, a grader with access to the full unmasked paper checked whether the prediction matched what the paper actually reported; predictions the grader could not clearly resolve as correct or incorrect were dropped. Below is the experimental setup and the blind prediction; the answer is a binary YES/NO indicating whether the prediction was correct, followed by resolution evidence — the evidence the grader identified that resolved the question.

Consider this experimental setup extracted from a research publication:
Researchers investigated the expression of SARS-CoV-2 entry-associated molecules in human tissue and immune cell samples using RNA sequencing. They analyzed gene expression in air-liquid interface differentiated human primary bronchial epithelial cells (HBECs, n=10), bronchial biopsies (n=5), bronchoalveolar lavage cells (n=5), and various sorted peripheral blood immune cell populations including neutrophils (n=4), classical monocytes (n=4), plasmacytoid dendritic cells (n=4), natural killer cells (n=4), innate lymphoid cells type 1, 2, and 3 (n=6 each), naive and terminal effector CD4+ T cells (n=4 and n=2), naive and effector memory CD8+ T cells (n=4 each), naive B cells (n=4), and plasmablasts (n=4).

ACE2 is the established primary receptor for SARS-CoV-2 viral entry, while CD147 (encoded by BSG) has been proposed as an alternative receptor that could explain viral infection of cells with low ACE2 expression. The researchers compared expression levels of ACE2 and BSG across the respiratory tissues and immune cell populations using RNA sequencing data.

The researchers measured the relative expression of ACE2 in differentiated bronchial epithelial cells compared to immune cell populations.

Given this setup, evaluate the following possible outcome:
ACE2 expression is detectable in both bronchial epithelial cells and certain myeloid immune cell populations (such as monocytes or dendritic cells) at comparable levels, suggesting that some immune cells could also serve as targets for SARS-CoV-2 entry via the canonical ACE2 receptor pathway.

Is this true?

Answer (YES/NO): NO